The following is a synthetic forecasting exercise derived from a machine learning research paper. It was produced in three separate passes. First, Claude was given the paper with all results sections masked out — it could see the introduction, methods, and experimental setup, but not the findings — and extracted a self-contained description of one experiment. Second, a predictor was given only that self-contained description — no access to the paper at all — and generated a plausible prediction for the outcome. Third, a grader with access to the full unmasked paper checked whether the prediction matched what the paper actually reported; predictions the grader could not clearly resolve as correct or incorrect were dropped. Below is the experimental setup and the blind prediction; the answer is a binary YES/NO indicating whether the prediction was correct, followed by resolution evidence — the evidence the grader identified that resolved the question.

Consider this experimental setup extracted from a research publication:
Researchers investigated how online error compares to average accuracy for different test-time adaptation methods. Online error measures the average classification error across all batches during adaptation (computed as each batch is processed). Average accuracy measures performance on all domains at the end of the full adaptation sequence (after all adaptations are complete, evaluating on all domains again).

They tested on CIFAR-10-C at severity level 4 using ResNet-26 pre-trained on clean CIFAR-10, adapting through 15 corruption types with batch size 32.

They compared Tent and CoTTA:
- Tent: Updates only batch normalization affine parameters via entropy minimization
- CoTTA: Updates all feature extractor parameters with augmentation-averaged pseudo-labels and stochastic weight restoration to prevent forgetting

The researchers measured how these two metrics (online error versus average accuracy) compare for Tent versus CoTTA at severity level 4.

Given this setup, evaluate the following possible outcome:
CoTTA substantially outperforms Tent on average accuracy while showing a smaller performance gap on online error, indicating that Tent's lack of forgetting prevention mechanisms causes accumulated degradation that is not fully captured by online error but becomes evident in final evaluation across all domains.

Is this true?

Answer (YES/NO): NO